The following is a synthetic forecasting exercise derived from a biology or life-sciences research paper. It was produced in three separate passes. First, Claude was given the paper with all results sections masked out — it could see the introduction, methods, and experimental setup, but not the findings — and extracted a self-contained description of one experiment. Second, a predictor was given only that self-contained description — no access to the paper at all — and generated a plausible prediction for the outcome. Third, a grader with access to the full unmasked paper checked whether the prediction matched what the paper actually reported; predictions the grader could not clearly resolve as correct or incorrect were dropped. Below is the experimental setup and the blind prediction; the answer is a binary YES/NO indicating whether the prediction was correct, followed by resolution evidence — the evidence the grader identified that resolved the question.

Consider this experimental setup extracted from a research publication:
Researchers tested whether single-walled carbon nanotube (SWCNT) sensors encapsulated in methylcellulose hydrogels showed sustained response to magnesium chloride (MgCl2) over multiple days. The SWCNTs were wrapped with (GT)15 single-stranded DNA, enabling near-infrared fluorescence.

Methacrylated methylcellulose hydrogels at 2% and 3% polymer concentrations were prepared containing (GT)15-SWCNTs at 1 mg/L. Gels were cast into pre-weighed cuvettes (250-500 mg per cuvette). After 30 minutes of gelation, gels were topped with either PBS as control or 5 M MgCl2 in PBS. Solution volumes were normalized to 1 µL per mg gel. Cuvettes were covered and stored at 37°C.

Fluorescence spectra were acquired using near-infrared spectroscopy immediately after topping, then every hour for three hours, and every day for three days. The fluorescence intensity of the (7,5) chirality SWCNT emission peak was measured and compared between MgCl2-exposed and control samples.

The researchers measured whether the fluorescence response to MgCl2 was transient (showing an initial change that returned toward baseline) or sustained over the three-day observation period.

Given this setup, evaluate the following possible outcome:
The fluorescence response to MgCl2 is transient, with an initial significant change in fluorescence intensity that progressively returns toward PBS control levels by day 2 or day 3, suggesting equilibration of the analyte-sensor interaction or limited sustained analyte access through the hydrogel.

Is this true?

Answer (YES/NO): NO